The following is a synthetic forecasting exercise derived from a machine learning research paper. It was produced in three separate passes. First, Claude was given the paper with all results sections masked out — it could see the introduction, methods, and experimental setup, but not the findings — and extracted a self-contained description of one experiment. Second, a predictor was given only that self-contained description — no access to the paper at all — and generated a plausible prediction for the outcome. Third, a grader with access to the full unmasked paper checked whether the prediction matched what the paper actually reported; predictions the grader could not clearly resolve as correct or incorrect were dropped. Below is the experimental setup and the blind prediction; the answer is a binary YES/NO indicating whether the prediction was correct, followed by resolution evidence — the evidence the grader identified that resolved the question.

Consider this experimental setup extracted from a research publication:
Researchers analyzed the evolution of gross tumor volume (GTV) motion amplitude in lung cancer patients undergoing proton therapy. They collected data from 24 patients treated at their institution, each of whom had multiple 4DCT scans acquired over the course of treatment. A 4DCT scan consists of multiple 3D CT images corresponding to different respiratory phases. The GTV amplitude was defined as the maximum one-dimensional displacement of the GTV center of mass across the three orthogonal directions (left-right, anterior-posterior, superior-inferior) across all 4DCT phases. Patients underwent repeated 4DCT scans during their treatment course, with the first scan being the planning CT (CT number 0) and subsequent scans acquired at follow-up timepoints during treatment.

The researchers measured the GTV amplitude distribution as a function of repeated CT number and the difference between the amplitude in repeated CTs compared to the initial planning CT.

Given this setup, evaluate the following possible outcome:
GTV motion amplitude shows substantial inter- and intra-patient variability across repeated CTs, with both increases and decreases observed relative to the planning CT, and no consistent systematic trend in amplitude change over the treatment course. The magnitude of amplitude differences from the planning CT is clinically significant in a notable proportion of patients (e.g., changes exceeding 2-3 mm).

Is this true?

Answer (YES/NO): NO